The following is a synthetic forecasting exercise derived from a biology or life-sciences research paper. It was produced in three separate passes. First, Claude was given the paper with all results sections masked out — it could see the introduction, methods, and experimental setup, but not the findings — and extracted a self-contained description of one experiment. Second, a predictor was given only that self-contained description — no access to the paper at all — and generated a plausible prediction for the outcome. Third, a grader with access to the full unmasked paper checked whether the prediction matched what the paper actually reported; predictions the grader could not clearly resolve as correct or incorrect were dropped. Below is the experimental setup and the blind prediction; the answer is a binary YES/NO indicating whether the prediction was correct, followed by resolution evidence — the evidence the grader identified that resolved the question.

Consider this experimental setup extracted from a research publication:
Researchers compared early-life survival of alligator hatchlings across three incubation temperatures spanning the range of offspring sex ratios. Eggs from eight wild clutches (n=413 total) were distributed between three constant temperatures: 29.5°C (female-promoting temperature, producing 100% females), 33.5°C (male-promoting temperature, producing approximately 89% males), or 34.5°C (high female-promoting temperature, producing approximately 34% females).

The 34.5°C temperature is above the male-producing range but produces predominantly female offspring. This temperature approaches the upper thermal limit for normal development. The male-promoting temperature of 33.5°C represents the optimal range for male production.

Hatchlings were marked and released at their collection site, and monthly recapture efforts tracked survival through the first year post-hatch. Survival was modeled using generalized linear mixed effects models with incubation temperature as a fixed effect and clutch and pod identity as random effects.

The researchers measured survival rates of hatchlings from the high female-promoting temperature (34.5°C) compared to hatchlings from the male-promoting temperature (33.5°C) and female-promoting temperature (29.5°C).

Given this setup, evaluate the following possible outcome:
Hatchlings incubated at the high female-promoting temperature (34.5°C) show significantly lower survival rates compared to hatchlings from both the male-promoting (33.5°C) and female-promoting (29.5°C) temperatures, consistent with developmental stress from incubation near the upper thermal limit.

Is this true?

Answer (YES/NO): NO